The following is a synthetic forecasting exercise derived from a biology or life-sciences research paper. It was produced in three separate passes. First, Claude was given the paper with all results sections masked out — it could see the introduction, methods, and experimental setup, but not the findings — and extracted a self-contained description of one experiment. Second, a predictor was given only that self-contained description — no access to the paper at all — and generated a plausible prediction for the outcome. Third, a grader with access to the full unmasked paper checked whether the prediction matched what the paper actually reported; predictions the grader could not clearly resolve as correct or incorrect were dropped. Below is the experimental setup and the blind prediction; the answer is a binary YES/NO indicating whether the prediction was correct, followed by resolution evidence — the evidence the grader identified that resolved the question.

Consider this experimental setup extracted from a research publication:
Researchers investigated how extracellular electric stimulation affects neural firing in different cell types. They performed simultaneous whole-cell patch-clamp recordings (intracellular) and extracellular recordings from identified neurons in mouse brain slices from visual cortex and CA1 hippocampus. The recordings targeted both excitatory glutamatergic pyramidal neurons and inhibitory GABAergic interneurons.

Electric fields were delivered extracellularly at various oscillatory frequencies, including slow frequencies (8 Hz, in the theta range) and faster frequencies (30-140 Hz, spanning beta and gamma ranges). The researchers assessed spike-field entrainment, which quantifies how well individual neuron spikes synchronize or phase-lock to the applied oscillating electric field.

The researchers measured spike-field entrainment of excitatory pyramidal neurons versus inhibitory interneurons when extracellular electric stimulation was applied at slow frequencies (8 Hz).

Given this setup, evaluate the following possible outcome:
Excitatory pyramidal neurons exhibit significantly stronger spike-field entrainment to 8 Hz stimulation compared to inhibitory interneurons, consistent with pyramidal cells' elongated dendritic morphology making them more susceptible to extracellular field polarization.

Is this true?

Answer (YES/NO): NO